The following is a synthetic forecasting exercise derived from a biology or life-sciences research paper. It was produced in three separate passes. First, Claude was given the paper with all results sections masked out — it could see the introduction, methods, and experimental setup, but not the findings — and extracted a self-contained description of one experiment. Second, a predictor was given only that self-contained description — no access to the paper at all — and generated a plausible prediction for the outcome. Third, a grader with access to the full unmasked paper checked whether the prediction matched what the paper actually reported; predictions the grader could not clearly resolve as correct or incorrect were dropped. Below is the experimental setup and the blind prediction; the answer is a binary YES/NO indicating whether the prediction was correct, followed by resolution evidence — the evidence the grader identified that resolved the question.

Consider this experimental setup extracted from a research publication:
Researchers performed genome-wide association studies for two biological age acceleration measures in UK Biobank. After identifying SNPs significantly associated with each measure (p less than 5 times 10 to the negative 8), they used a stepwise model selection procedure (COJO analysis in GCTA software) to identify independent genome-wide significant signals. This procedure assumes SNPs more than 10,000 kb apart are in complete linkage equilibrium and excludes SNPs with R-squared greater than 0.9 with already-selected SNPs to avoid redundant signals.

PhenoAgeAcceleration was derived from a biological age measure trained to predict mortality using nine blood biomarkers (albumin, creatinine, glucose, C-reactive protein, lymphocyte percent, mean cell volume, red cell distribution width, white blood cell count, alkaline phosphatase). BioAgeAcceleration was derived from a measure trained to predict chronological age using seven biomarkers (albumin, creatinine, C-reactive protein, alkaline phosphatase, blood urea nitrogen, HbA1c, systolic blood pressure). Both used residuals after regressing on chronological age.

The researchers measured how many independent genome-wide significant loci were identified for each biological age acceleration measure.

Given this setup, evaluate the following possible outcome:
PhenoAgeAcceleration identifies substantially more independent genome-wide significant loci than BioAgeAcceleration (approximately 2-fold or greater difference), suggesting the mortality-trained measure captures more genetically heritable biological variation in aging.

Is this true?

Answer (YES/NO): YES